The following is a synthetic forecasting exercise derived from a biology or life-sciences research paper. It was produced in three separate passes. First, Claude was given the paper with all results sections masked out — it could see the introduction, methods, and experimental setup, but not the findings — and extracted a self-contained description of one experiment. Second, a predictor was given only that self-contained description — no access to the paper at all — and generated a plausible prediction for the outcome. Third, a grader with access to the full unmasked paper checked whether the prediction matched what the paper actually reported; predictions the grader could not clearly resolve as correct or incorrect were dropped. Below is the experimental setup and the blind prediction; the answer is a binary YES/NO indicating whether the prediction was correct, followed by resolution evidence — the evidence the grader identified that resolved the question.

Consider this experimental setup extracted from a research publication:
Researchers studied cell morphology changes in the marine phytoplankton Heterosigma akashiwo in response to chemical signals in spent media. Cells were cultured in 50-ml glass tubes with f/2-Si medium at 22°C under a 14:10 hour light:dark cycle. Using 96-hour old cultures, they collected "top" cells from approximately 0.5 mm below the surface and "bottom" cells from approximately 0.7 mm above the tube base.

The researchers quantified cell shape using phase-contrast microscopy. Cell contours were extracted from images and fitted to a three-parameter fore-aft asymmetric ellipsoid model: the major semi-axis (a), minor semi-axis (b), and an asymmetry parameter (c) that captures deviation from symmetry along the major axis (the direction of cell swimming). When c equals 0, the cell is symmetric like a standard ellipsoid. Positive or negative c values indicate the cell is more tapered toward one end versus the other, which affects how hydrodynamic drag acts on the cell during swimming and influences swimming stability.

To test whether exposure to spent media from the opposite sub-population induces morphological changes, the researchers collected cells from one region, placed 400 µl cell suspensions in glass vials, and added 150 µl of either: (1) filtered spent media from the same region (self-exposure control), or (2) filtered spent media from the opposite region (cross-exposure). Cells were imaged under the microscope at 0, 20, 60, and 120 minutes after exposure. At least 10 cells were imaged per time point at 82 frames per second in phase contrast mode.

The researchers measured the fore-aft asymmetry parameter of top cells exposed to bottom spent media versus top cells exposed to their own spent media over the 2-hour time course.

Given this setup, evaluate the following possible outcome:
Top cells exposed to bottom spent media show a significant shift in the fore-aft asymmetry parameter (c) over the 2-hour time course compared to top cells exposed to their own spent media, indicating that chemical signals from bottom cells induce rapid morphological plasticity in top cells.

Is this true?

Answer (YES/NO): NO